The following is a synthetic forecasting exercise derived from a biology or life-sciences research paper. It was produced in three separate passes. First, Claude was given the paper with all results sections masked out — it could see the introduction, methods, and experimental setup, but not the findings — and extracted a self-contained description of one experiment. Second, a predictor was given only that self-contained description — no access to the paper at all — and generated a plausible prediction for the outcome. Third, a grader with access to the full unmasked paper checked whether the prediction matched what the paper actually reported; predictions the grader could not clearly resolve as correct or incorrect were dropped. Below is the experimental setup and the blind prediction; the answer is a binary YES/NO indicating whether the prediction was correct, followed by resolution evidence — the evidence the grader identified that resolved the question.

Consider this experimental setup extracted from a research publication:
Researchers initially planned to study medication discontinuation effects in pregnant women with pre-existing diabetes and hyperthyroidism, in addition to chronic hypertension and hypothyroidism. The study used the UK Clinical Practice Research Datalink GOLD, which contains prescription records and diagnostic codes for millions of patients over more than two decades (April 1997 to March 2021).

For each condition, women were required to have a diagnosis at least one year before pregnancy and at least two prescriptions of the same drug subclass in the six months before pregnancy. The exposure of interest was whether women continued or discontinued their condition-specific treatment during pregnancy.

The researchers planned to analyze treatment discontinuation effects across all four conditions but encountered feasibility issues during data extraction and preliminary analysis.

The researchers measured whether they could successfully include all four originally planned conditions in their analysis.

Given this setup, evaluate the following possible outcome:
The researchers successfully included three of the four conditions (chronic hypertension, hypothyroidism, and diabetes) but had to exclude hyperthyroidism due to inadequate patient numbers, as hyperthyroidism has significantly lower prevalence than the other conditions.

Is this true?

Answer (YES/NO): NO